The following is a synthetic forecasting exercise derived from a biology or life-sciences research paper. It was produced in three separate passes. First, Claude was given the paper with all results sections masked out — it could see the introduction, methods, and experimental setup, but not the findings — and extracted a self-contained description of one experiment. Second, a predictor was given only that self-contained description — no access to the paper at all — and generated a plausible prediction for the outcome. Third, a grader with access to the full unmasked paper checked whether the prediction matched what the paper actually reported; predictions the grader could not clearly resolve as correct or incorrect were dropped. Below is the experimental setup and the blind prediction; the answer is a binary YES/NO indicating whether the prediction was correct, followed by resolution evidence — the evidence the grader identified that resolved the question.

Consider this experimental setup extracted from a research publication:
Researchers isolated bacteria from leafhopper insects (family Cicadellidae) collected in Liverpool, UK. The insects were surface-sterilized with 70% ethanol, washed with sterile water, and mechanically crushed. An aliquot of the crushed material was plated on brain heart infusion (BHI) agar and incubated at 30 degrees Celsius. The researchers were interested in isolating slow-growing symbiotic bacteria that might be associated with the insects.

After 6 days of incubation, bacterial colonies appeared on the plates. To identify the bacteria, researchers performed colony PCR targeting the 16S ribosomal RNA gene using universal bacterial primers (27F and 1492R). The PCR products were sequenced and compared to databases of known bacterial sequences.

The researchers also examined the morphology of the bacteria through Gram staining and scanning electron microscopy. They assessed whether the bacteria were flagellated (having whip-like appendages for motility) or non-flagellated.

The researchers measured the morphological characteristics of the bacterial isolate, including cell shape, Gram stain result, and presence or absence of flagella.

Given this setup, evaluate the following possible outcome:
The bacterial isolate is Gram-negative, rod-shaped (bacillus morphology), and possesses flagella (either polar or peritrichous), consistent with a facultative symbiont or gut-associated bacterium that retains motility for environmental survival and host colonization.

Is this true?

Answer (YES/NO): NO